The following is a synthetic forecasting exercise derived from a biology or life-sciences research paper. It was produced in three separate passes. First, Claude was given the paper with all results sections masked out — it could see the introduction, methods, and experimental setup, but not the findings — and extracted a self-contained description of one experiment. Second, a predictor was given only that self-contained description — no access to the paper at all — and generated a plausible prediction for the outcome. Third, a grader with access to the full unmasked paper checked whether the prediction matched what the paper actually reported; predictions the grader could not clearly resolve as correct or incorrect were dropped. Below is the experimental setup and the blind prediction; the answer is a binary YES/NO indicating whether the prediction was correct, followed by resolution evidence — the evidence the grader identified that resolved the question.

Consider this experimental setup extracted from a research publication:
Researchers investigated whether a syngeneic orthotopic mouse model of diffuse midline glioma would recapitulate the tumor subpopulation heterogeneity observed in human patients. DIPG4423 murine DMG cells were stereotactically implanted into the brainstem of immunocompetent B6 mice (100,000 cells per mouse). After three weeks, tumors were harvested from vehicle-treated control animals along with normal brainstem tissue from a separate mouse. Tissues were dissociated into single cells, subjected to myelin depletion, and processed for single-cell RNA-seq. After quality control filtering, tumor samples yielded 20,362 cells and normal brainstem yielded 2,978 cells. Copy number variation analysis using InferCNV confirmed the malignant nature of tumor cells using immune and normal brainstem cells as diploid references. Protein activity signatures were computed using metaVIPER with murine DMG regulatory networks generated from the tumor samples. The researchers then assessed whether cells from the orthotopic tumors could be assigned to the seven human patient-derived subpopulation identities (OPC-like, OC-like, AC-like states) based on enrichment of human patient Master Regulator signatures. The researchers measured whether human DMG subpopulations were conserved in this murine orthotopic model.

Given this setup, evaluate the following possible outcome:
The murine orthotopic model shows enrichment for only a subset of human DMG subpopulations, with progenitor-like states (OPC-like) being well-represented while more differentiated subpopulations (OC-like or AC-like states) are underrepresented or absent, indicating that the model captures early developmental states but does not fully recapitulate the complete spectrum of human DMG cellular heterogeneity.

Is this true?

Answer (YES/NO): NO